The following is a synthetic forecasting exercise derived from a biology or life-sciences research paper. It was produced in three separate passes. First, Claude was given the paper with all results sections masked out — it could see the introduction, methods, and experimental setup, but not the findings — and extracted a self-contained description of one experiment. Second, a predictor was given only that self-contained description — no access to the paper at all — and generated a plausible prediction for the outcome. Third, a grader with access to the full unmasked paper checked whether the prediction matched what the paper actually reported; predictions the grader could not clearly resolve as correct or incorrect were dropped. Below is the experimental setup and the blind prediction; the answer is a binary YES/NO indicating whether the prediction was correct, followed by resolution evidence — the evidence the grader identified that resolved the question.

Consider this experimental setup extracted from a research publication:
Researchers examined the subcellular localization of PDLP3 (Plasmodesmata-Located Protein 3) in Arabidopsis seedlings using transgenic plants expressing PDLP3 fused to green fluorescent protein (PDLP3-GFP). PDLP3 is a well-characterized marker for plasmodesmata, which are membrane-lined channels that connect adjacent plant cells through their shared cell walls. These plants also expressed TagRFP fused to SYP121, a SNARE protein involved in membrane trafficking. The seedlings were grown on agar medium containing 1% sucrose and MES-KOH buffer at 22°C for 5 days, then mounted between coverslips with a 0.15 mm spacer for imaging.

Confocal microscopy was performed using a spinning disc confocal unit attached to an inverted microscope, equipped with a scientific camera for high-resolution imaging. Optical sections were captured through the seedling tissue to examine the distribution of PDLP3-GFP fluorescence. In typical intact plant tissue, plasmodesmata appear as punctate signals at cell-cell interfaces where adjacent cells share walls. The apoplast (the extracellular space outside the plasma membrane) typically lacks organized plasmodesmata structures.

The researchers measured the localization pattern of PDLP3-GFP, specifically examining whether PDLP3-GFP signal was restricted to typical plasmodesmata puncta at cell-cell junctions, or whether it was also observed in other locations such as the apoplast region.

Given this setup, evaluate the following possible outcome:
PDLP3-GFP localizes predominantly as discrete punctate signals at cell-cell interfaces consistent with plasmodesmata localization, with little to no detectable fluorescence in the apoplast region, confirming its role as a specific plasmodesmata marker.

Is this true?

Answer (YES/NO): NO